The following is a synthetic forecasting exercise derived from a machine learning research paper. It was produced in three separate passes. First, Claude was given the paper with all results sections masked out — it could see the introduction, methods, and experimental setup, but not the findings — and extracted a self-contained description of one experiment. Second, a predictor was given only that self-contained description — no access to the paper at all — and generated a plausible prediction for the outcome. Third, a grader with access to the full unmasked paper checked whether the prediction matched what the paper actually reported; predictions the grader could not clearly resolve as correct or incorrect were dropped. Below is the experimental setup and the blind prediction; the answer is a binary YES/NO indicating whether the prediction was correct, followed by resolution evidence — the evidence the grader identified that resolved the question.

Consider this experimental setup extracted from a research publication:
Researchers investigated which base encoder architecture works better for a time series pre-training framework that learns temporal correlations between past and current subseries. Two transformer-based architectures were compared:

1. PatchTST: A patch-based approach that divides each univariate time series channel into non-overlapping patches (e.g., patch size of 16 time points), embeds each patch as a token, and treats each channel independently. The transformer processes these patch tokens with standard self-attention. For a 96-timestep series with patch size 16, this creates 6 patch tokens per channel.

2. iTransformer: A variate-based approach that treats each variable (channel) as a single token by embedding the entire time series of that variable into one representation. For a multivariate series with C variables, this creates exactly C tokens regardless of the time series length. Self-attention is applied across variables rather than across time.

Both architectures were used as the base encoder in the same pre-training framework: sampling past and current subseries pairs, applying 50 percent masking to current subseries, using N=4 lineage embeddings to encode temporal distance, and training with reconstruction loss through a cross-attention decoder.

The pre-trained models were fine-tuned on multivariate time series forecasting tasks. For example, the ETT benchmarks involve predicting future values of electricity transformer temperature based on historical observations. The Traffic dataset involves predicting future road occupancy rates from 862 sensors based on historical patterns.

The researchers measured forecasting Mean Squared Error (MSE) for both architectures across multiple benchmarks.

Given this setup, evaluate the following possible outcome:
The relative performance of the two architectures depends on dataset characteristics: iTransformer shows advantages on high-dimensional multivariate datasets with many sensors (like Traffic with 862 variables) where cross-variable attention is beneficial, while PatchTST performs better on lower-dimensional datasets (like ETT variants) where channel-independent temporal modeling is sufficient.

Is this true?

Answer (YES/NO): NO